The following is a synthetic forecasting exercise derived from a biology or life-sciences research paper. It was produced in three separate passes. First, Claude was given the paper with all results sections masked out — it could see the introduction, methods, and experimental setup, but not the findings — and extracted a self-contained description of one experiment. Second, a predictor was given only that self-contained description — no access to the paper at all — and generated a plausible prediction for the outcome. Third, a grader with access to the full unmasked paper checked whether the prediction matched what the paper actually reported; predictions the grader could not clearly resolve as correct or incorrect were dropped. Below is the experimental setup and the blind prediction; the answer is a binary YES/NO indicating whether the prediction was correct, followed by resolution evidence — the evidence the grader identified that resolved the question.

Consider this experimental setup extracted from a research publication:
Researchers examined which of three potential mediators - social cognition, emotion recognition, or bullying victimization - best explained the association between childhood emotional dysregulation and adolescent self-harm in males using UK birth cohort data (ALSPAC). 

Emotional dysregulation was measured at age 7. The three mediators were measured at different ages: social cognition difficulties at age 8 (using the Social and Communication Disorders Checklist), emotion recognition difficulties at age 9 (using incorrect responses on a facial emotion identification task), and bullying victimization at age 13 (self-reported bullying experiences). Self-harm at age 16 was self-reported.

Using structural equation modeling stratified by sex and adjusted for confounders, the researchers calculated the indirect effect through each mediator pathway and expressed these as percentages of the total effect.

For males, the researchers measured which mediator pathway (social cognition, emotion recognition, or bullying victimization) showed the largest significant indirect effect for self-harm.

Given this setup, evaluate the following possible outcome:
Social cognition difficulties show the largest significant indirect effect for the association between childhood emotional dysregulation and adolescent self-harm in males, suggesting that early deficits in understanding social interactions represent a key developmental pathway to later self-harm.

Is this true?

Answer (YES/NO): YES